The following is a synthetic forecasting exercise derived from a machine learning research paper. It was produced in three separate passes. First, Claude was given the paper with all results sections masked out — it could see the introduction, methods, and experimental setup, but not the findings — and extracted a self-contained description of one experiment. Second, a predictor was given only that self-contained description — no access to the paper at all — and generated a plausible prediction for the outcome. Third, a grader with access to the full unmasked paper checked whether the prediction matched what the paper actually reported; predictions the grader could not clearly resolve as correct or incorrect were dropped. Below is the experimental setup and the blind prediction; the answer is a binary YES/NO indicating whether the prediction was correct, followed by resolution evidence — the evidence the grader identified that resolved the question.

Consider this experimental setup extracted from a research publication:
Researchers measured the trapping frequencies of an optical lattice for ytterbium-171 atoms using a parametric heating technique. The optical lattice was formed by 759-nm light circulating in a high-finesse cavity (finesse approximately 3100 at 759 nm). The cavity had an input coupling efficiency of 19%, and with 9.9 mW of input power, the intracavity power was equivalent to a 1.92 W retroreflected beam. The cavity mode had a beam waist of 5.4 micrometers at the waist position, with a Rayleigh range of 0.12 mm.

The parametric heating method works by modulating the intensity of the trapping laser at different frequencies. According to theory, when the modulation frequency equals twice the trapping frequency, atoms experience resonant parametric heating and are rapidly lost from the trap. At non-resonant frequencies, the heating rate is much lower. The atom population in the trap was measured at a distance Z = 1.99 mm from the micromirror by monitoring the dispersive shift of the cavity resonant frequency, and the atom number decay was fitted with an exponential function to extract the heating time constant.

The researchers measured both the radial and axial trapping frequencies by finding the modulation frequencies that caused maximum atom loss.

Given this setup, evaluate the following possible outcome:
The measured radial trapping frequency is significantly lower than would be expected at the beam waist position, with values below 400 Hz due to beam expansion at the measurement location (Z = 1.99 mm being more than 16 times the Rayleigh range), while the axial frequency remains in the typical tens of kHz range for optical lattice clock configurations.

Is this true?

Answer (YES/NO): YES